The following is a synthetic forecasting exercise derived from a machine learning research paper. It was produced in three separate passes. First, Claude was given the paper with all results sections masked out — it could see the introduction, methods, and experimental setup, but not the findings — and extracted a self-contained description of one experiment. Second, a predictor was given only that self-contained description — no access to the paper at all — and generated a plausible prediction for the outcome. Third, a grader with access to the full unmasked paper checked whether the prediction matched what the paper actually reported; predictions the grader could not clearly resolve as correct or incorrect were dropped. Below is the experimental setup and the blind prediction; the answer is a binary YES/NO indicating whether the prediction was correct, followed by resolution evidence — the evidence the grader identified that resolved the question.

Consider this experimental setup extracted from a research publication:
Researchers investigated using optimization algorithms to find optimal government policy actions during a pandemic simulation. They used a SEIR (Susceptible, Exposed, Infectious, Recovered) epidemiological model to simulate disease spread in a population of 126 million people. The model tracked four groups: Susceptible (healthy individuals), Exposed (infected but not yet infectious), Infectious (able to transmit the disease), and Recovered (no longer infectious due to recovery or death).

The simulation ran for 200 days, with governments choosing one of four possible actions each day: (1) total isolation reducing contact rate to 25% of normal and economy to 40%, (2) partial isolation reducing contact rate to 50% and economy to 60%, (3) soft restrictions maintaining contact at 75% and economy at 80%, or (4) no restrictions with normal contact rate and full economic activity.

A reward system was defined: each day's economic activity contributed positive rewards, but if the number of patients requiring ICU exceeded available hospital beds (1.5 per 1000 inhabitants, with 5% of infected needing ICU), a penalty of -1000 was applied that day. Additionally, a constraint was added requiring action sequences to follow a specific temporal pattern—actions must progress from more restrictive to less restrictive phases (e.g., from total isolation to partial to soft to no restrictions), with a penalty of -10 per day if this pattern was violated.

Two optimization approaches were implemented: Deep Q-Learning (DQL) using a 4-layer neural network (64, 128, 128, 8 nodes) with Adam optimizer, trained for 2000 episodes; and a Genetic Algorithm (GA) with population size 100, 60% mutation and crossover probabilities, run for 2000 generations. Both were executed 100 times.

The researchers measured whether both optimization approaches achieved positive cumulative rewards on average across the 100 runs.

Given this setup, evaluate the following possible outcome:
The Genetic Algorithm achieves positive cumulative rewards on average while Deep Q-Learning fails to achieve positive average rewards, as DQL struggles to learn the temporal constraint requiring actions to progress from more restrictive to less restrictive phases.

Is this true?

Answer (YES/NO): NO